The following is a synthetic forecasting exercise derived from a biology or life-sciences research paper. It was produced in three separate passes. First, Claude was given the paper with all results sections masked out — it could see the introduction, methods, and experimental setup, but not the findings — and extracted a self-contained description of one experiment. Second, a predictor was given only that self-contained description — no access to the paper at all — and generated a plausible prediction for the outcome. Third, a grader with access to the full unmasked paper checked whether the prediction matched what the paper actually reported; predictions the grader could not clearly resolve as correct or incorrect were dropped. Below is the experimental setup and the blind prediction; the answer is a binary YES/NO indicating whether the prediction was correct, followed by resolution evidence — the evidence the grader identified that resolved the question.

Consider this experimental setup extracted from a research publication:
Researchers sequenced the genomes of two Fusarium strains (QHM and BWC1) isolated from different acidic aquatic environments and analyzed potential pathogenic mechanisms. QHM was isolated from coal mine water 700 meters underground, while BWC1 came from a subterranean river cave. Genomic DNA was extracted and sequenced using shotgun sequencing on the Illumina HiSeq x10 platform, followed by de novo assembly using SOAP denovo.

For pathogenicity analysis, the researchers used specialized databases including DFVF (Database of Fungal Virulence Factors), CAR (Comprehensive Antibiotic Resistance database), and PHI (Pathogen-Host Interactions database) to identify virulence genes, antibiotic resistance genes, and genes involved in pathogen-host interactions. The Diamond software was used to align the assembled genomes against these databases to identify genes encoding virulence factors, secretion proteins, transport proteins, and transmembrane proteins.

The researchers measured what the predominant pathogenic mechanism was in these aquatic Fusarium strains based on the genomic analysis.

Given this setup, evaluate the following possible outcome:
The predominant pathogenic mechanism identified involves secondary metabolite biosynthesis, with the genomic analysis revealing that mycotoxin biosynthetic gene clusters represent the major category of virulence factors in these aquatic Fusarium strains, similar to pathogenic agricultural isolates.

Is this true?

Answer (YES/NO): NO